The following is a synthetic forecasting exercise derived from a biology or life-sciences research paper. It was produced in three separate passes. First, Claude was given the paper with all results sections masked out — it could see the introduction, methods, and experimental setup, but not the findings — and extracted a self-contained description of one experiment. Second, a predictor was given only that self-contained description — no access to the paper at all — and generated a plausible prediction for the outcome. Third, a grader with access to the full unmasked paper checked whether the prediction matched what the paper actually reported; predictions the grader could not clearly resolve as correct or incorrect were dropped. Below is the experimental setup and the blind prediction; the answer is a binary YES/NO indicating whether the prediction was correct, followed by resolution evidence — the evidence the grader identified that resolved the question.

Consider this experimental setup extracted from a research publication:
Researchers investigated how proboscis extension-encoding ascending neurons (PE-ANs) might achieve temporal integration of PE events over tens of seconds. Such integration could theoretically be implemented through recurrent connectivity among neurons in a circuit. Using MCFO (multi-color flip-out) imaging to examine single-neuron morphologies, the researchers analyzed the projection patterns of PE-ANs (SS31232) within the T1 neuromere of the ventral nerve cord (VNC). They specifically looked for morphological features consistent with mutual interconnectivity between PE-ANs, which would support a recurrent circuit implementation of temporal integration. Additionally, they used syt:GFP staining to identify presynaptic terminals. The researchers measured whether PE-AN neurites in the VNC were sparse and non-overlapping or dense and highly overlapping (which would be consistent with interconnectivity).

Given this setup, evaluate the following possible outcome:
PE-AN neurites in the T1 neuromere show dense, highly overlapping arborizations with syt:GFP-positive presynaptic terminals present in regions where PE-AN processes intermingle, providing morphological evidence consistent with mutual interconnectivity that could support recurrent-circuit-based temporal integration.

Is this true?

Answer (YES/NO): YES